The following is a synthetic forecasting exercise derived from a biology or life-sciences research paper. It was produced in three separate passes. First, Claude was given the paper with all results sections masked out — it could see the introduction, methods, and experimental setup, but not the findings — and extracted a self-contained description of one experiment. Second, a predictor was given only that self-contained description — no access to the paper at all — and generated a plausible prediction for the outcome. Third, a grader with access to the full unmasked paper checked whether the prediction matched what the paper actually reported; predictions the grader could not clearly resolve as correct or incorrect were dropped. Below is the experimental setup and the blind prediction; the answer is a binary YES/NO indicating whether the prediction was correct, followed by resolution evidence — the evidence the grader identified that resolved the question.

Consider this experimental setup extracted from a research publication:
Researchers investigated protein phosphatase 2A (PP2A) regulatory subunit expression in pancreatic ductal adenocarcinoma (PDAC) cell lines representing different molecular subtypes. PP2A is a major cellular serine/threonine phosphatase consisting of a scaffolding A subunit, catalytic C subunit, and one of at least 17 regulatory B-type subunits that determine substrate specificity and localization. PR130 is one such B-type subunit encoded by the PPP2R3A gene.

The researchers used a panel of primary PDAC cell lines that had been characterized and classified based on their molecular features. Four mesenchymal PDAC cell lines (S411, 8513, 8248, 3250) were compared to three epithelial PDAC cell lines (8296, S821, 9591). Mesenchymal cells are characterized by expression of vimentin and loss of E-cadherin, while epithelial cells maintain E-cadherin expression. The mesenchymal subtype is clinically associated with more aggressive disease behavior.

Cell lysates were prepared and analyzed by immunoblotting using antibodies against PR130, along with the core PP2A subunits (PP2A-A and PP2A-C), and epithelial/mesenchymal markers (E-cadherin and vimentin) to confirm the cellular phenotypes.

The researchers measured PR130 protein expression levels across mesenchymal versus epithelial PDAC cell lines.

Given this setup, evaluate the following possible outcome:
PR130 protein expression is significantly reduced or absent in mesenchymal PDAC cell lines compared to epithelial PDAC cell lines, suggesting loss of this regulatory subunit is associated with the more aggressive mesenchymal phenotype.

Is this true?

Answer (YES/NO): NO